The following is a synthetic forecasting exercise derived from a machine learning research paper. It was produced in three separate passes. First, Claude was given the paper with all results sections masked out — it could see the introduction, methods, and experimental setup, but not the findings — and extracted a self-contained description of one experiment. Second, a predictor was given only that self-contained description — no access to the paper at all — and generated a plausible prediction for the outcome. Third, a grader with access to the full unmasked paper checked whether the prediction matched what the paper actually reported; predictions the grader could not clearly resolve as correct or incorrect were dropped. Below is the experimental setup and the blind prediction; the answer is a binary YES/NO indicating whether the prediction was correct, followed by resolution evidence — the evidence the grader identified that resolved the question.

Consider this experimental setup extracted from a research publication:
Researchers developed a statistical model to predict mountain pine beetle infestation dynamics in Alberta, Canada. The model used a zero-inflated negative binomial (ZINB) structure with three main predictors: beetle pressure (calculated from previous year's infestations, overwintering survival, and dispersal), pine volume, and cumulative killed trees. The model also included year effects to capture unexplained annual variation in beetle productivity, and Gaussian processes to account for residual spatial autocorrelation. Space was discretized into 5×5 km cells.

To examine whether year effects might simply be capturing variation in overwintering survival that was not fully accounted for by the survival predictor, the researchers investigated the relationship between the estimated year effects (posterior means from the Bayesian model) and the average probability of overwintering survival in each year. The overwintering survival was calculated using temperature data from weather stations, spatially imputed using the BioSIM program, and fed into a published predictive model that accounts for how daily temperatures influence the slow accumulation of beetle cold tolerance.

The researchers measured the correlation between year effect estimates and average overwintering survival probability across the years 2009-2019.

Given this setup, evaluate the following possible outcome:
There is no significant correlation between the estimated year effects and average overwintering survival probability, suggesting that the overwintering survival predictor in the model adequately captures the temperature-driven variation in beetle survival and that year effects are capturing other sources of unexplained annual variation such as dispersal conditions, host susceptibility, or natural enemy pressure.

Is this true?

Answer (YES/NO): YES